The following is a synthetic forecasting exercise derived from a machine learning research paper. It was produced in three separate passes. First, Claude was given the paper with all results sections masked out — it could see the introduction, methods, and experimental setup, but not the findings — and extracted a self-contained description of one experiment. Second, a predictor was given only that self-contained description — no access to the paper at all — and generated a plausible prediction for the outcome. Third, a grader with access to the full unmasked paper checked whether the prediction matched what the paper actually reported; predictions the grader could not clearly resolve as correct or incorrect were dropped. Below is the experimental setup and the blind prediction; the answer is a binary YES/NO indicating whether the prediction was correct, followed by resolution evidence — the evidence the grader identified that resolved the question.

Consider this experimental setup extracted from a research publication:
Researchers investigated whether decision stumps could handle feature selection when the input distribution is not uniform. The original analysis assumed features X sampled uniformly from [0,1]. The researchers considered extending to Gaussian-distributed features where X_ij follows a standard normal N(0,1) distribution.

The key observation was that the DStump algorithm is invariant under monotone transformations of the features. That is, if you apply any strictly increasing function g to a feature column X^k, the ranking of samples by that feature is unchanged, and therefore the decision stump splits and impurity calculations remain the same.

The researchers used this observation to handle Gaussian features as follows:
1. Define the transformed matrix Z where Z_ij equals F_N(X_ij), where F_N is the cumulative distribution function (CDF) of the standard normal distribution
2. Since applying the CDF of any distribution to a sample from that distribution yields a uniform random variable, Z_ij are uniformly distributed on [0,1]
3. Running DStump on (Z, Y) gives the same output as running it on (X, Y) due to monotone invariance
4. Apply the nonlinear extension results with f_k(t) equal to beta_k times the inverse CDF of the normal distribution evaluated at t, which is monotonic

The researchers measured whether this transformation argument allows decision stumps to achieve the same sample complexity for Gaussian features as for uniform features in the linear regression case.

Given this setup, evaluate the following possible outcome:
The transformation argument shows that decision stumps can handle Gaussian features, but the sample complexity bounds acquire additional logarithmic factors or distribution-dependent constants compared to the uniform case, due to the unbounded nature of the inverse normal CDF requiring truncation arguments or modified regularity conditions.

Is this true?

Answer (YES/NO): NO